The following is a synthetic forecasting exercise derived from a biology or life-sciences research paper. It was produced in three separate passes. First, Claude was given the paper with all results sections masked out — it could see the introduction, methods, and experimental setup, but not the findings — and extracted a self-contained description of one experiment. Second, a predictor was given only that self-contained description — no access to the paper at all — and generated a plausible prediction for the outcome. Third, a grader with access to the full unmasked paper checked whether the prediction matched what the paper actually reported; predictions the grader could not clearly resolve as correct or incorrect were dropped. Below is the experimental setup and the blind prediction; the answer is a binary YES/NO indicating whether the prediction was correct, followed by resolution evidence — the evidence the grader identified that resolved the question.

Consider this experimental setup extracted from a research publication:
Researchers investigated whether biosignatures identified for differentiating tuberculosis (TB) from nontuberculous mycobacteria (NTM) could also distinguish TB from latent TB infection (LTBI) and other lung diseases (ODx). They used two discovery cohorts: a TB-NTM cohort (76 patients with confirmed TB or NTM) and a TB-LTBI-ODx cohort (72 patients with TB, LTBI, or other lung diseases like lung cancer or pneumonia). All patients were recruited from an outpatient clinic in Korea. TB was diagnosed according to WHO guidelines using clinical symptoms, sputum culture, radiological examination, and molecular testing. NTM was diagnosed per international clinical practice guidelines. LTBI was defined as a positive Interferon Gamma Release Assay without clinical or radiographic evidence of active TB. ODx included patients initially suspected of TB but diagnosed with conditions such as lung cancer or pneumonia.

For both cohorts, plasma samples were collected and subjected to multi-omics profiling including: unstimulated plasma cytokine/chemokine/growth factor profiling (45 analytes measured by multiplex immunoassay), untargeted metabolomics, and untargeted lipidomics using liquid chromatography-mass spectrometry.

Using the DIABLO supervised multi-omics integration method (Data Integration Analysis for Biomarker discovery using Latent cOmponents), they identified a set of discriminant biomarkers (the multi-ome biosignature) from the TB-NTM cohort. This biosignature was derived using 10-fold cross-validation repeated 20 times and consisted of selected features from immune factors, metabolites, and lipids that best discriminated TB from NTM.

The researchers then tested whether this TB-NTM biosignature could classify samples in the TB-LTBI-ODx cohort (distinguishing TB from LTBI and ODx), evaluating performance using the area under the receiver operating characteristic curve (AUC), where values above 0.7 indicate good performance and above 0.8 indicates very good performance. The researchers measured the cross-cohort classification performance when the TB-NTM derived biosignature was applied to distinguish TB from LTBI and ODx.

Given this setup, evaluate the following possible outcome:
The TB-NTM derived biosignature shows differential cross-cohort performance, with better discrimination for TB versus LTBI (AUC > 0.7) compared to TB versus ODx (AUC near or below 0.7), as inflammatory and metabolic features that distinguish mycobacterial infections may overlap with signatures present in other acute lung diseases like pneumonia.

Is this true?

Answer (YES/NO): YES